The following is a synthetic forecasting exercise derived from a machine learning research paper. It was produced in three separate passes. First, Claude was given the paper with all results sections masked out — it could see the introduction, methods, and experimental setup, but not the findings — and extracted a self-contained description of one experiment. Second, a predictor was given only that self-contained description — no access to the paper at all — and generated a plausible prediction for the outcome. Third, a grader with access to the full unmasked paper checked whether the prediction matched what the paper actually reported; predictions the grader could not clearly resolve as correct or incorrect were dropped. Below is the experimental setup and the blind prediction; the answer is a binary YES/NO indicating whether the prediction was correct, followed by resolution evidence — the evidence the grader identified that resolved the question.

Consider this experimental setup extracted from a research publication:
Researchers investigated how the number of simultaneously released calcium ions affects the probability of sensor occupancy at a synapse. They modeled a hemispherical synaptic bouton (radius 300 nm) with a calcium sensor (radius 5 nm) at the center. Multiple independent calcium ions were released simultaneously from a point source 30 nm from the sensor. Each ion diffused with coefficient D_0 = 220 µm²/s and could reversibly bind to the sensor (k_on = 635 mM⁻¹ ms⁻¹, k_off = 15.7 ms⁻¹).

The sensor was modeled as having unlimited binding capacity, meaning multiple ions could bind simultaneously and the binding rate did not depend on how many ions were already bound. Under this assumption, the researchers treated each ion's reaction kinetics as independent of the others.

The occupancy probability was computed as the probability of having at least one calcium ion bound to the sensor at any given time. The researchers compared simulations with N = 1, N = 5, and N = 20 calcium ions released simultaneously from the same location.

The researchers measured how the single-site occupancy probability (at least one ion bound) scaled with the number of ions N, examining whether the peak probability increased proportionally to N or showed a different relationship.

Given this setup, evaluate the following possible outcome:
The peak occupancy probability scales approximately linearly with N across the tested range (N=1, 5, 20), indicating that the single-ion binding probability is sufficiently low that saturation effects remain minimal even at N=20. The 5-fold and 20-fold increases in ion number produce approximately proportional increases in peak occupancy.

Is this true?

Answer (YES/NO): NO